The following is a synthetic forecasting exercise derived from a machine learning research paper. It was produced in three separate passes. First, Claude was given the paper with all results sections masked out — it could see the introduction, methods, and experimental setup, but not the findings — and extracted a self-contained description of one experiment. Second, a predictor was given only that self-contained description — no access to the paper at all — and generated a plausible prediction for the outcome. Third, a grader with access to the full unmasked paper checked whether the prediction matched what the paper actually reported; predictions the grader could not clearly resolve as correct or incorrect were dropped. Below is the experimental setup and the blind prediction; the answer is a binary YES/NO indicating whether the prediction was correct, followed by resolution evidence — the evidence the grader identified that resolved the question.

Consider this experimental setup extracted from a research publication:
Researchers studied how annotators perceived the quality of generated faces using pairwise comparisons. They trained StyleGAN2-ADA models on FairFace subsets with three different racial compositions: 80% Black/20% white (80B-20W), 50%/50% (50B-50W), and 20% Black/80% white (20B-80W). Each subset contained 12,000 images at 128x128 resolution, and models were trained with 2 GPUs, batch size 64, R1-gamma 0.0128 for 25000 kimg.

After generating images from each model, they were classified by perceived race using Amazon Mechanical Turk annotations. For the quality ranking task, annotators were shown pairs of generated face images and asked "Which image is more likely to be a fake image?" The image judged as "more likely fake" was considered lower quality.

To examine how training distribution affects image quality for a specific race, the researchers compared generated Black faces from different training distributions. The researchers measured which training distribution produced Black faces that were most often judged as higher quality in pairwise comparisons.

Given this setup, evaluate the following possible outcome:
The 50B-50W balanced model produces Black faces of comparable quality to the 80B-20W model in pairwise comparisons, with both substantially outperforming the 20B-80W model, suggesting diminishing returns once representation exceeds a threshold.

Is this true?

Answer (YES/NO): NO